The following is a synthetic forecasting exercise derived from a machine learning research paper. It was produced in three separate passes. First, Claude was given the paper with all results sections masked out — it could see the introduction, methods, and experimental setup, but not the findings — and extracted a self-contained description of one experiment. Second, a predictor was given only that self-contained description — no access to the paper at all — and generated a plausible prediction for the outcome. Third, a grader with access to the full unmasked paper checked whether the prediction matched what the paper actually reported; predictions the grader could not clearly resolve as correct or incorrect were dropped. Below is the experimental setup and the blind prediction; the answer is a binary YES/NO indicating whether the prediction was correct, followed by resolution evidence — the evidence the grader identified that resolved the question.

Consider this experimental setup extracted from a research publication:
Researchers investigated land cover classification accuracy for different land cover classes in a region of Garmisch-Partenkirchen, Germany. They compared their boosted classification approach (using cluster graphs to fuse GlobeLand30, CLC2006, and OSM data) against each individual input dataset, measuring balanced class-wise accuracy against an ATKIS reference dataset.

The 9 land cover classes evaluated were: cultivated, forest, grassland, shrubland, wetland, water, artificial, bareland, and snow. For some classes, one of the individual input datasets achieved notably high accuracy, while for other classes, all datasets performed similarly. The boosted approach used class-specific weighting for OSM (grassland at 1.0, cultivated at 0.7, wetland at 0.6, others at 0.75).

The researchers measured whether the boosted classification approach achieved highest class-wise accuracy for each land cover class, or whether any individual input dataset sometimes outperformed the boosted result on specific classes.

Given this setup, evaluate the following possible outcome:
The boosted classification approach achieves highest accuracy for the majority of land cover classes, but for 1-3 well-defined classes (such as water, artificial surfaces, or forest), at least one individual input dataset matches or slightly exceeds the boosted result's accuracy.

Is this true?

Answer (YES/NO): NO